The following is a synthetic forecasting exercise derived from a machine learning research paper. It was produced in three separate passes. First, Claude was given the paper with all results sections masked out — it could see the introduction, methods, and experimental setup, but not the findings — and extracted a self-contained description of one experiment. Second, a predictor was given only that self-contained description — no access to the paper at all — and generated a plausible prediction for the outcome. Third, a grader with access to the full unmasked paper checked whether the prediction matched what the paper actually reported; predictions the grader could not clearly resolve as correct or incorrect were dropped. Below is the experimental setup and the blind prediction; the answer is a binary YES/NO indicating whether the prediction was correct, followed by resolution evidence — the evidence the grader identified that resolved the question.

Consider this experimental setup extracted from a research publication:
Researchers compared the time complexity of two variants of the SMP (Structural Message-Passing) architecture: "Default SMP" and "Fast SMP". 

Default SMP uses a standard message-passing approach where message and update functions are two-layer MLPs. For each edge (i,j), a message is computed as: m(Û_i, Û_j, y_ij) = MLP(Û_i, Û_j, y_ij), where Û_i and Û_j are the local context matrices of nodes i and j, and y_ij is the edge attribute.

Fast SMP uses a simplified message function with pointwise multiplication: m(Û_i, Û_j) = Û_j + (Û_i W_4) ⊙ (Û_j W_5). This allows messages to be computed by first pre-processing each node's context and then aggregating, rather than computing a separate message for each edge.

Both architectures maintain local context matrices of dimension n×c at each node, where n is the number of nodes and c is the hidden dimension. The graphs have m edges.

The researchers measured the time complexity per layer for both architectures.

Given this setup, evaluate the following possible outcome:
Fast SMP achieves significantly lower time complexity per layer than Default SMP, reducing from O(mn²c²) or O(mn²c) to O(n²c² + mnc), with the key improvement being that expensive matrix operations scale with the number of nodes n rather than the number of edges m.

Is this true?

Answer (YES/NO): NO